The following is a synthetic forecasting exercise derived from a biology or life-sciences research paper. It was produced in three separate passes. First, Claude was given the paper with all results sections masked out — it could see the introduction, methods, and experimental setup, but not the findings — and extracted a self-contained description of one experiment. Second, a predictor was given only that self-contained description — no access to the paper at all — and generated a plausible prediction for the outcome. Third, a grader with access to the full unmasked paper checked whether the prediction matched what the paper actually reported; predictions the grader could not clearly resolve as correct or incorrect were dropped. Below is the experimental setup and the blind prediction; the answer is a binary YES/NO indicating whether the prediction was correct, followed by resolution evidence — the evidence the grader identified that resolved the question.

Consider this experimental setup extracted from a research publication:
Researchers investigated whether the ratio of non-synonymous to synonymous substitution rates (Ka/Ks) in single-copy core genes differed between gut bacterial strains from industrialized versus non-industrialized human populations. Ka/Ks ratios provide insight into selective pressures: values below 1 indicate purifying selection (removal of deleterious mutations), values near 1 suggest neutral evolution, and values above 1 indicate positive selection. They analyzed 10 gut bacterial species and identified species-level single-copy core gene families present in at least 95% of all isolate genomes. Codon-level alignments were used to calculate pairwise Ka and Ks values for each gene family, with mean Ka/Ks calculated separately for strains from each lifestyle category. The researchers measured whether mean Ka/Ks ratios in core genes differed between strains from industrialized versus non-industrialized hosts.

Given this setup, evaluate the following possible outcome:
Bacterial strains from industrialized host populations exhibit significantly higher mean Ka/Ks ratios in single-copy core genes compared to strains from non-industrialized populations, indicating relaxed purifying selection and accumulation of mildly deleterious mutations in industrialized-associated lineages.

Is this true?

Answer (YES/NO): NO